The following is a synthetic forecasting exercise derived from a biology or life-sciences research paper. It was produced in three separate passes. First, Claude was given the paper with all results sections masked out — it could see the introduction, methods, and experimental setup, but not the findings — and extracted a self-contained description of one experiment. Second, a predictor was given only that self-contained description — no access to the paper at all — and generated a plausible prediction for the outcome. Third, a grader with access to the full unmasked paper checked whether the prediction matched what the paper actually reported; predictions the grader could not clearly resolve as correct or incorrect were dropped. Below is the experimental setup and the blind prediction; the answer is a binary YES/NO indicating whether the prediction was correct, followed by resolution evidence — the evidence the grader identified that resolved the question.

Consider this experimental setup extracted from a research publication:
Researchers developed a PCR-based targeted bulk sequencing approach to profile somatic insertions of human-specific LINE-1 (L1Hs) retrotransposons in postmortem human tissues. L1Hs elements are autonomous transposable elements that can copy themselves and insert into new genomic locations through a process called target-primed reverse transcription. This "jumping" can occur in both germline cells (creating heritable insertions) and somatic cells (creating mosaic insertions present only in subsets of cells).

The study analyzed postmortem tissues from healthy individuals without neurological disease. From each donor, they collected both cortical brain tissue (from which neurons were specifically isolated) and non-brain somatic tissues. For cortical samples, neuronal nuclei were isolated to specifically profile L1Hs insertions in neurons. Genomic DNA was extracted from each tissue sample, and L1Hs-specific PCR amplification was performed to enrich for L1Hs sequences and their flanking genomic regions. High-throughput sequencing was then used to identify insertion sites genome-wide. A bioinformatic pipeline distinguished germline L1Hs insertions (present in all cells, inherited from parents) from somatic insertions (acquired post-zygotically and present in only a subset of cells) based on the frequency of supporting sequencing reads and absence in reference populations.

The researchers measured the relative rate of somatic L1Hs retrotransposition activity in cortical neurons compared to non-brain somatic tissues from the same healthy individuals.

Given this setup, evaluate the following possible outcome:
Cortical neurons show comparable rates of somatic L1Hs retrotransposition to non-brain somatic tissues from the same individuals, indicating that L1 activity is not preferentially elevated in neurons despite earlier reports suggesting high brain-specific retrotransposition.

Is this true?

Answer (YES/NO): NO